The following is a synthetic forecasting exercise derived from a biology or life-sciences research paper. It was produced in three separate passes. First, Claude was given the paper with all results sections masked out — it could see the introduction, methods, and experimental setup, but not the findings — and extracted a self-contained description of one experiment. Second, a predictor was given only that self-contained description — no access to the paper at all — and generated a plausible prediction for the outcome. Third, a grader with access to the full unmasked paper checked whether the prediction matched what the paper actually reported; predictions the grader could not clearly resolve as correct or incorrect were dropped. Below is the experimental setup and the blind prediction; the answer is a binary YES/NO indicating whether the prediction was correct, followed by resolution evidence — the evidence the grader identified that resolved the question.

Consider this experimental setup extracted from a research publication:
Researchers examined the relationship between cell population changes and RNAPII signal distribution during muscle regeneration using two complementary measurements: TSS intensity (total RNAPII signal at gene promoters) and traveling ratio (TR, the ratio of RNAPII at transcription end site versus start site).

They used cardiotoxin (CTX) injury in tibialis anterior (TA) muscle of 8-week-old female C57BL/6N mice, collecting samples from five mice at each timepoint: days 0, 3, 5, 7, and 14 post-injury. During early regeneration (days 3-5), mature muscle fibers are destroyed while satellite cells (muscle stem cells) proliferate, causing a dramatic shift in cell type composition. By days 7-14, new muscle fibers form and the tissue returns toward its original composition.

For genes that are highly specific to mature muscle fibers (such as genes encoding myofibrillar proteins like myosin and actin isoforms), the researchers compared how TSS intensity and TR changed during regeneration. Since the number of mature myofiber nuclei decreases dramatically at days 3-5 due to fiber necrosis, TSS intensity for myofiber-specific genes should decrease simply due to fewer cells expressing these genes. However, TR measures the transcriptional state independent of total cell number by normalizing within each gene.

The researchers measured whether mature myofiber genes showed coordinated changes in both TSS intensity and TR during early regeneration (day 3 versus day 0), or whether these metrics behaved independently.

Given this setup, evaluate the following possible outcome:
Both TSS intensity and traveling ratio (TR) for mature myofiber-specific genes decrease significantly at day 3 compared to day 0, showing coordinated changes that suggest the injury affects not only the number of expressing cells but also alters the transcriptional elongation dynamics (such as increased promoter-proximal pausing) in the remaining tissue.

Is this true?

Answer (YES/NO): NO